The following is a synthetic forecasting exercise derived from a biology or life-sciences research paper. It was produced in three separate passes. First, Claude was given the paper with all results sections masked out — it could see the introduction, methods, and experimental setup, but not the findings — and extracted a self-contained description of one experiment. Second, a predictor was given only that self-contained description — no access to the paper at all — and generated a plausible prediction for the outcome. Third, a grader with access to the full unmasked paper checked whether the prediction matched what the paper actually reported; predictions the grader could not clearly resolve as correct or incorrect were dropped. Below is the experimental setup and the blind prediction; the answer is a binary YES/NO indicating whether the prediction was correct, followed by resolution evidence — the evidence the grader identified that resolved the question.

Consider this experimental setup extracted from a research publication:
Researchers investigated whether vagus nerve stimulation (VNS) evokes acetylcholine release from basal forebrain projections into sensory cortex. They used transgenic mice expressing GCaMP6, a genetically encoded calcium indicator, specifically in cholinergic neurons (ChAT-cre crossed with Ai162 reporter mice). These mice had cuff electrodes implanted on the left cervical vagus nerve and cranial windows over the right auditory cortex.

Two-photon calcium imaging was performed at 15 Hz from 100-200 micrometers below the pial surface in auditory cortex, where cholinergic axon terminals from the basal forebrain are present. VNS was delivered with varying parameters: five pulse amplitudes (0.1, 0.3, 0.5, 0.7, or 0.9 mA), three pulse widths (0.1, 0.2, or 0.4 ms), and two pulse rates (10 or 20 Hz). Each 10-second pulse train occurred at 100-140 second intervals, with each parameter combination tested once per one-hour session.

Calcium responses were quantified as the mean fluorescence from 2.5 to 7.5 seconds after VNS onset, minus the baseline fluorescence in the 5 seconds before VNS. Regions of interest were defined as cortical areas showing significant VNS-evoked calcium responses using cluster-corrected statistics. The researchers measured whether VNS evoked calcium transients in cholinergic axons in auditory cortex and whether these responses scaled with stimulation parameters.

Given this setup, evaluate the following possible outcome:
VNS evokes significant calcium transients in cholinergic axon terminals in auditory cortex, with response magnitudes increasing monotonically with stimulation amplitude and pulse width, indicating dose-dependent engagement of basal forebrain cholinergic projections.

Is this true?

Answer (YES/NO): YES